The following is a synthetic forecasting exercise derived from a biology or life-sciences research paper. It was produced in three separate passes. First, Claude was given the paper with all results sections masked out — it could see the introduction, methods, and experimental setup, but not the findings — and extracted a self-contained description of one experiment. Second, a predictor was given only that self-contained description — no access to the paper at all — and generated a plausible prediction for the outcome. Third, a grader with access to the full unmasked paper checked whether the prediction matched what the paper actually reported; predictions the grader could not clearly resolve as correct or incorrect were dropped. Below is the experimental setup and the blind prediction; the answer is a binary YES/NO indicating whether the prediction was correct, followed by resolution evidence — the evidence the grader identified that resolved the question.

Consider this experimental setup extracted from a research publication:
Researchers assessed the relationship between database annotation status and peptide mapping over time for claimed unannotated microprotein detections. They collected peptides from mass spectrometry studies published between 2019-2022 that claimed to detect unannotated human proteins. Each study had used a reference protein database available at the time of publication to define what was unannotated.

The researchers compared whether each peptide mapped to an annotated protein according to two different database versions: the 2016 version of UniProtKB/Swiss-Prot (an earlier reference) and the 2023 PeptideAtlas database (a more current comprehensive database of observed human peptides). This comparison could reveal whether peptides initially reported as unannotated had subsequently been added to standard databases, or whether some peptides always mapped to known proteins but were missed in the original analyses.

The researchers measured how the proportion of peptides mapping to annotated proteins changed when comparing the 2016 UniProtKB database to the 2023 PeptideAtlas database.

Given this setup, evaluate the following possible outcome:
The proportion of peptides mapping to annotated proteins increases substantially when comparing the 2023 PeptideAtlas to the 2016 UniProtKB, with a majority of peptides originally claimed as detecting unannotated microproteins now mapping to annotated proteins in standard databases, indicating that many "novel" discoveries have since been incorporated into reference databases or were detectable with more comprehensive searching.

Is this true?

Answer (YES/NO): NO